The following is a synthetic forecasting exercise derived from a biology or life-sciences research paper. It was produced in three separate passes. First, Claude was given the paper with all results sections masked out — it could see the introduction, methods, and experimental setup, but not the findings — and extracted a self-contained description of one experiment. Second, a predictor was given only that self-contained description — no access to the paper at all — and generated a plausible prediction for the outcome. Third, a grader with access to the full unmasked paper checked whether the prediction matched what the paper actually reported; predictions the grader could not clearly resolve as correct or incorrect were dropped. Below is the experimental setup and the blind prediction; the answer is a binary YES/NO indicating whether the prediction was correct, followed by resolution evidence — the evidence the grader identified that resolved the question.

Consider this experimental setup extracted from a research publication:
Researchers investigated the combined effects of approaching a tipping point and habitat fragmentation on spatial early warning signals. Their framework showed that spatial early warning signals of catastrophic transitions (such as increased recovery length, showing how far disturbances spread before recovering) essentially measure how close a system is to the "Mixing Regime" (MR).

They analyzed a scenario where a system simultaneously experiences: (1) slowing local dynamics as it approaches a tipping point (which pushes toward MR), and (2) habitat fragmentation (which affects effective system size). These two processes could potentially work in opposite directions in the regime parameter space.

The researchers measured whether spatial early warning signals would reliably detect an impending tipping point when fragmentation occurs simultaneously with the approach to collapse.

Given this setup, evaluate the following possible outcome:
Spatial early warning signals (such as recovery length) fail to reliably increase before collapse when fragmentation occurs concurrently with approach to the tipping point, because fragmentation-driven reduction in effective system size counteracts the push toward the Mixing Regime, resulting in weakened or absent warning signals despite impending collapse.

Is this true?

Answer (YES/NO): YES